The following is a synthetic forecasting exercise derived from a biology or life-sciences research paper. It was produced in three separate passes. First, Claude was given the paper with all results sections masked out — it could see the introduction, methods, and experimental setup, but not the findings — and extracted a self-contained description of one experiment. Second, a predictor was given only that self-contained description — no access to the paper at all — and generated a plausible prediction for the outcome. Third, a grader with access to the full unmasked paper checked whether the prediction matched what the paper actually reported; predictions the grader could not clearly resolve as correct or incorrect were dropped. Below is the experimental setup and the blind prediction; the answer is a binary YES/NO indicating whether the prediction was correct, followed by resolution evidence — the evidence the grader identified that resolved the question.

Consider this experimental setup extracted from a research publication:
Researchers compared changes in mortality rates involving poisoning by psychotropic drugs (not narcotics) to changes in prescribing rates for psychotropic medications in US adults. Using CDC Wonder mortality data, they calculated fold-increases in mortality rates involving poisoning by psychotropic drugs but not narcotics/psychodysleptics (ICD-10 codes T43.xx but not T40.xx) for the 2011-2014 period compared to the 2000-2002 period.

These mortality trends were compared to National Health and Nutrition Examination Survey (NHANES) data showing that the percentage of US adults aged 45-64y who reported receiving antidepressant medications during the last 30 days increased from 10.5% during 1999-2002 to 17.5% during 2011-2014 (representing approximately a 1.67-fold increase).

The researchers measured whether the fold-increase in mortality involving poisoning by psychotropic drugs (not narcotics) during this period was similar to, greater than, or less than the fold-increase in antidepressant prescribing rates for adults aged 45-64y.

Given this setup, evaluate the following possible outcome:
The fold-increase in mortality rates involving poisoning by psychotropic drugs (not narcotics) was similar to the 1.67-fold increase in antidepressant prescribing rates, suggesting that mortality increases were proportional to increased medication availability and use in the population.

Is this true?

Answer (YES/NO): NO